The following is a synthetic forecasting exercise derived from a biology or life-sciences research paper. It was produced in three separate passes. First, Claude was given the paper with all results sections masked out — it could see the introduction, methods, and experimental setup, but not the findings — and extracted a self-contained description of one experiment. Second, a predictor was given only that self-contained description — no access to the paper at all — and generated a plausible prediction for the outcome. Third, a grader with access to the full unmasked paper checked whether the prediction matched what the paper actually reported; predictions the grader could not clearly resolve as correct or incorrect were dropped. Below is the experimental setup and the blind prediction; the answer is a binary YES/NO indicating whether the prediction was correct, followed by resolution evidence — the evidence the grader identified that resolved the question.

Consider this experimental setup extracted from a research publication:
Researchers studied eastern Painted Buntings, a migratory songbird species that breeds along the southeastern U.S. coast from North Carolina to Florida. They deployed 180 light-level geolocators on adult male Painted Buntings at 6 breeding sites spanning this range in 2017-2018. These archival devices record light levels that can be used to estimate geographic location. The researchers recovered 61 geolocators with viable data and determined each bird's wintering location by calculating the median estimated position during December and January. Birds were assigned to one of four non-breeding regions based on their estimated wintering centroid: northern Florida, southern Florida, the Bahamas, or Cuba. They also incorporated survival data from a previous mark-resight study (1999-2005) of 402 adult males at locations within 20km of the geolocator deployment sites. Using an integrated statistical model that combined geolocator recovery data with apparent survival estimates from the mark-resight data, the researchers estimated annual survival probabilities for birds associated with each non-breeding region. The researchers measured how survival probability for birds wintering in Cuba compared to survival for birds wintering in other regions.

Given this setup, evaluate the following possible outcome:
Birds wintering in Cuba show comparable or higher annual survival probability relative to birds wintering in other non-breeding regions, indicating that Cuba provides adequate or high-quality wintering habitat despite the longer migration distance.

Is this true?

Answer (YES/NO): NO